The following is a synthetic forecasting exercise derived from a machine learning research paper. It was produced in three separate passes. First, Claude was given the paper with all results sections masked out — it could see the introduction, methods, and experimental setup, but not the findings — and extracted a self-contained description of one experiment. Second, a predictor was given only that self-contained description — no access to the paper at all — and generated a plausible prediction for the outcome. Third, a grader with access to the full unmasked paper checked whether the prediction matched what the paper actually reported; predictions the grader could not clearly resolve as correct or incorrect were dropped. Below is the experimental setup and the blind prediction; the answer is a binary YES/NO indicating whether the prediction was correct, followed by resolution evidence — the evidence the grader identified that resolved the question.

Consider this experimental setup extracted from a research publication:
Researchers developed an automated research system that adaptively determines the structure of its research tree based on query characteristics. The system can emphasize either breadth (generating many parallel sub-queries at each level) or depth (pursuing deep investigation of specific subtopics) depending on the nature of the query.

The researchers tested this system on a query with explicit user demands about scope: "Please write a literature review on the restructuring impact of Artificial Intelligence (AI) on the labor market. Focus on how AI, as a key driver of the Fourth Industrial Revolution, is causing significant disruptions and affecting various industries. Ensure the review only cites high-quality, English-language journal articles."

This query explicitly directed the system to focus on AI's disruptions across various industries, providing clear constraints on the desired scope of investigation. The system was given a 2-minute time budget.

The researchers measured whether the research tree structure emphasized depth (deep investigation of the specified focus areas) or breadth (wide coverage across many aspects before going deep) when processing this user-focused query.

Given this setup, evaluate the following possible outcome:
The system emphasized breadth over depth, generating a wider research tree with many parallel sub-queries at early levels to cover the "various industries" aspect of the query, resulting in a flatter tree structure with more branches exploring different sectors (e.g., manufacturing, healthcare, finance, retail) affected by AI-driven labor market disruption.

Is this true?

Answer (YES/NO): NO